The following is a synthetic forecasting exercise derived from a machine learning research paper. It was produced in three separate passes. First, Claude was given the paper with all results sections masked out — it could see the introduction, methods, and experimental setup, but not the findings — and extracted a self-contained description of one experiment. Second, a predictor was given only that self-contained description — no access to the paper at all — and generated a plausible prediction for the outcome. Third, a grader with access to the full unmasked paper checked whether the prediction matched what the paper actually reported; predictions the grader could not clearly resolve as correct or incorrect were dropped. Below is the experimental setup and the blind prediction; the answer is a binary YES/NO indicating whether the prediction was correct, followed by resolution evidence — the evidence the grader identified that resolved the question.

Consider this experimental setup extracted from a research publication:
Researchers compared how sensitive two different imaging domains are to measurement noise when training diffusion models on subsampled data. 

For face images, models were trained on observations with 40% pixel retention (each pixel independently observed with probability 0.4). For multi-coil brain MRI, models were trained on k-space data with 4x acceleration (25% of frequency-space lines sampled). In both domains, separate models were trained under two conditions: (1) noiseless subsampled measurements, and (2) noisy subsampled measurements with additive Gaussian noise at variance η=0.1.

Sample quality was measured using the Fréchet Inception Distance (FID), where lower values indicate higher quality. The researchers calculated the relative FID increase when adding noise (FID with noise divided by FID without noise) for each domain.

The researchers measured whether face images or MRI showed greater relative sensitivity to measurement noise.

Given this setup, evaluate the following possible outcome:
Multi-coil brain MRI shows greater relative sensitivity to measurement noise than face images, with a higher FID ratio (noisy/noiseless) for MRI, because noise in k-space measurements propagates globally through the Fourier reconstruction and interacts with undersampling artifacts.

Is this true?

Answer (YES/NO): YES